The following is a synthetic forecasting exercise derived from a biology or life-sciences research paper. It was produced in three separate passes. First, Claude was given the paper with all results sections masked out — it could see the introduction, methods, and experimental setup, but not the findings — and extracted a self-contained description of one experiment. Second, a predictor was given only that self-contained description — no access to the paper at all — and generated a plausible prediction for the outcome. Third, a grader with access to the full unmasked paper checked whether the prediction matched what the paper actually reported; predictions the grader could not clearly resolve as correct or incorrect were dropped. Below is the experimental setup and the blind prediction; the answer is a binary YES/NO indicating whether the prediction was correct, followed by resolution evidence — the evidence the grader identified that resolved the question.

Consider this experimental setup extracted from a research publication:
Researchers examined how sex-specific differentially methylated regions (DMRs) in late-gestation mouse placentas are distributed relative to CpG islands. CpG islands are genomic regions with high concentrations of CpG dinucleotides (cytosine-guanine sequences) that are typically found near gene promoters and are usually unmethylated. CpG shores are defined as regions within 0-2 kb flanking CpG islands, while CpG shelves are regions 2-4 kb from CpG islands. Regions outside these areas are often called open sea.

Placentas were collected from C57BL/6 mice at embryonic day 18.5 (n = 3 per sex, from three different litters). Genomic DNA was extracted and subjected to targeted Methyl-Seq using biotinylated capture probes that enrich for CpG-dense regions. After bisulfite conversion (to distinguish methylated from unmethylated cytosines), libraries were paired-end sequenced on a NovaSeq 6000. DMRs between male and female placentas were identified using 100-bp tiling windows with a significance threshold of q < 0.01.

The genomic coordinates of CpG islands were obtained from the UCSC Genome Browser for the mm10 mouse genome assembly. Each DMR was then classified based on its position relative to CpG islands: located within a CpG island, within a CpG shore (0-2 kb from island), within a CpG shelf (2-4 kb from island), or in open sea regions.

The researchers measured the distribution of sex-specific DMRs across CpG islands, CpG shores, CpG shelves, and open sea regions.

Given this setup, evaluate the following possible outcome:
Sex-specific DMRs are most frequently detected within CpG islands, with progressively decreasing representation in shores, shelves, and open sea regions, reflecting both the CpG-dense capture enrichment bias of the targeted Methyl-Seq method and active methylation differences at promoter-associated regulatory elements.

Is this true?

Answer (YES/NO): NO